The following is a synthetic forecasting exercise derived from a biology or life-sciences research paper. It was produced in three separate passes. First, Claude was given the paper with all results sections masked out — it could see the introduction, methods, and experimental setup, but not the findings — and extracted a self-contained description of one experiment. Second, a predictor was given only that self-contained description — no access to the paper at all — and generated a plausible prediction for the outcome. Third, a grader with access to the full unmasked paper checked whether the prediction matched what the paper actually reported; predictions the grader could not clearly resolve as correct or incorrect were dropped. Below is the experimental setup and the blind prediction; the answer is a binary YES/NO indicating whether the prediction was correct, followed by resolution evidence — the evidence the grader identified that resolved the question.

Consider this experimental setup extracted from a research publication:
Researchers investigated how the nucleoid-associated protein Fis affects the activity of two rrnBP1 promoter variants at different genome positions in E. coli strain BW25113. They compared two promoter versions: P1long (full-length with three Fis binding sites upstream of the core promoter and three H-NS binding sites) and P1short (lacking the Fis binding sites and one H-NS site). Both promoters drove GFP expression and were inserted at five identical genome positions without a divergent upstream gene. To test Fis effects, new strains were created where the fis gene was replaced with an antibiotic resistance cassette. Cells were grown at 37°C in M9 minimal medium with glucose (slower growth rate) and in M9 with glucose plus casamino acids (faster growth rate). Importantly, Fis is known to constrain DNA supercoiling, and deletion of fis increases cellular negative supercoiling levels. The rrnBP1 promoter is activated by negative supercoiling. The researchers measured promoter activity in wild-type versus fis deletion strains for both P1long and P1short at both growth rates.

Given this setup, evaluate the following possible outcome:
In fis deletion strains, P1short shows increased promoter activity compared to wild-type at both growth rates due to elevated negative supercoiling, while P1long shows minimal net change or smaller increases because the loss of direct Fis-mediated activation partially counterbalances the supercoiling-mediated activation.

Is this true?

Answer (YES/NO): NO